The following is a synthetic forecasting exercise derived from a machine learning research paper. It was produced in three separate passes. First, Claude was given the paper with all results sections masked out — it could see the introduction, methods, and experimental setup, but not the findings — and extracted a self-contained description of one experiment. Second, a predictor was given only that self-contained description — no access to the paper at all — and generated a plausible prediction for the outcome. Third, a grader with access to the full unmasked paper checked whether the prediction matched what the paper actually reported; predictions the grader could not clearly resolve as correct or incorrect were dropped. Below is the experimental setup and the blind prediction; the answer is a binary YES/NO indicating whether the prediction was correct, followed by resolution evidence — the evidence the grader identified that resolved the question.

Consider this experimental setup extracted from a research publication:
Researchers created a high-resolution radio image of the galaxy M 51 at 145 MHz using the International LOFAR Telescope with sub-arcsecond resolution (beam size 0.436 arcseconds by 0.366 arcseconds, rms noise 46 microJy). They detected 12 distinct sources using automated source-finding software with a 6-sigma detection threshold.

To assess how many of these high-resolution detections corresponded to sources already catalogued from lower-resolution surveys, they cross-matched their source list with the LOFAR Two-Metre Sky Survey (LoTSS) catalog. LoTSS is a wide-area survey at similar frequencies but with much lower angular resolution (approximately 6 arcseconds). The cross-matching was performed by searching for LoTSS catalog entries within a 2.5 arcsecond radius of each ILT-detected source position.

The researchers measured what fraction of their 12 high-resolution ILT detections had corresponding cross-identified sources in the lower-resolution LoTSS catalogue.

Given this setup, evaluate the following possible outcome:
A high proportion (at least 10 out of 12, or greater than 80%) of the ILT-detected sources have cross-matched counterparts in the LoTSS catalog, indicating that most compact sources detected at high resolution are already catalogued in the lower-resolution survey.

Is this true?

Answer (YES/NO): YES